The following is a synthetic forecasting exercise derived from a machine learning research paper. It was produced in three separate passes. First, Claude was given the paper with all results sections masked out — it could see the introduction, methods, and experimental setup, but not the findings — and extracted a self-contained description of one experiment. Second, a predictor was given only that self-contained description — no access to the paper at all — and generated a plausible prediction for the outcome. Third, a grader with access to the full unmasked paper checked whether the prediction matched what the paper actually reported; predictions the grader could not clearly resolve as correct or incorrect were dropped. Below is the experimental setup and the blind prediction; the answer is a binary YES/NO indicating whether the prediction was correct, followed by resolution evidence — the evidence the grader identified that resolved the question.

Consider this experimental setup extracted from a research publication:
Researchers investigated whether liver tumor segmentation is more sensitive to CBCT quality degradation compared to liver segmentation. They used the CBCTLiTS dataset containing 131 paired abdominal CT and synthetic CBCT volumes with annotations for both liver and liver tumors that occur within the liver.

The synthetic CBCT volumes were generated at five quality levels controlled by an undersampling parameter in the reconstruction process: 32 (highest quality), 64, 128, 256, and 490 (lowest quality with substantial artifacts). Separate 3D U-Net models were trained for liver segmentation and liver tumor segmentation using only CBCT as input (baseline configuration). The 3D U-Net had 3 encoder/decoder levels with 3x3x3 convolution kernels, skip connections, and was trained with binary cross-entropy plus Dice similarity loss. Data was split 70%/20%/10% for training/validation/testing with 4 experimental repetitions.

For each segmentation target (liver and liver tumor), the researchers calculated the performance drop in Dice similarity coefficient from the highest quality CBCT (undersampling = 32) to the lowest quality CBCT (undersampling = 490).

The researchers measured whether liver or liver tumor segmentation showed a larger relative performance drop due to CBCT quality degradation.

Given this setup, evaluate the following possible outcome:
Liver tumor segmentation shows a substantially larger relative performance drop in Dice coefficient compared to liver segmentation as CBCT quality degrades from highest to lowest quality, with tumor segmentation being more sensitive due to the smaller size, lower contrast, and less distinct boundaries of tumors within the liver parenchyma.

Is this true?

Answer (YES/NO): YES